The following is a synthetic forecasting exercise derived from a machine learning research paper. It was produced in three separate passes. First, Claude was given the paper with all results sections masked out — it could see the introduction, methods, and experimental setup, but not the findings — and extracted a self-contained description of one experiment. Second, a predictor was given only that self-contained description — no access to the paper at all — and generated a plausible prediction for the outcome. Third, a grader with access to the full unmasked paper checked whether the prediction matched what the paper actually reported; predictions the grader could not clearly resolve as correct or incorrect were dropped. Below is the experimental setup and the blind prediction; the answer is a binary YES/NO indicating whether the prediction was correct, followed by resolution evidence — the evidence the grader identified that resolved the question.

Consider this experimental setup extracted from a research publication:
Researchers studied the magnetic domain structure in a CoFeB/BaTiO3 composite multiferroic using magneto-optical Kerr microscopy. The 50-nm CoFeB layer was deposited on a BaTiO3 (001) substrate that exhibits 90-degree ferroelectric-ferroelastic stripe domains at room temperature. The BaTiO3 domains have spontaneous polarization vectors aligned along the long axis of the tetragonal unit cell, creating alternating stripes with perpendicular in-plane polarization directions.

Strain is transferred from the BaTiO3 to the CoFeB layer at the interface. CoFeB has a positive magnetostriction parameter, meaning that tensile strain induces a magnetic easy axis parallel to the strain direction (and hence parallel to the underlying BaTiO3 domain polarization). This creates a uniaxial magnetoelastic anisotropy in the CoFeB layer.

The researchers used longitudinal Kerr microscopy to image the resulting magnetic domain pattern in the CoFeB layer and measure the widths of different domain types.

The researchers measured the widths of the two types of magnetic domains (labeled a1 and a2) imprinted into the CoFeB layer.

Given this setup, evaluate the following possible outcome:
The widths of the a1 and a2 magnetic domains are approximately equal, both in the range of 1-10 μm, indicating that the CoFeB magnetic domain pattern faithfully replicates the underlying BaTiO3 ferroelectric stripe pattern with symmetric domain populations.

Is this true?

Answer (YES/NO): NO